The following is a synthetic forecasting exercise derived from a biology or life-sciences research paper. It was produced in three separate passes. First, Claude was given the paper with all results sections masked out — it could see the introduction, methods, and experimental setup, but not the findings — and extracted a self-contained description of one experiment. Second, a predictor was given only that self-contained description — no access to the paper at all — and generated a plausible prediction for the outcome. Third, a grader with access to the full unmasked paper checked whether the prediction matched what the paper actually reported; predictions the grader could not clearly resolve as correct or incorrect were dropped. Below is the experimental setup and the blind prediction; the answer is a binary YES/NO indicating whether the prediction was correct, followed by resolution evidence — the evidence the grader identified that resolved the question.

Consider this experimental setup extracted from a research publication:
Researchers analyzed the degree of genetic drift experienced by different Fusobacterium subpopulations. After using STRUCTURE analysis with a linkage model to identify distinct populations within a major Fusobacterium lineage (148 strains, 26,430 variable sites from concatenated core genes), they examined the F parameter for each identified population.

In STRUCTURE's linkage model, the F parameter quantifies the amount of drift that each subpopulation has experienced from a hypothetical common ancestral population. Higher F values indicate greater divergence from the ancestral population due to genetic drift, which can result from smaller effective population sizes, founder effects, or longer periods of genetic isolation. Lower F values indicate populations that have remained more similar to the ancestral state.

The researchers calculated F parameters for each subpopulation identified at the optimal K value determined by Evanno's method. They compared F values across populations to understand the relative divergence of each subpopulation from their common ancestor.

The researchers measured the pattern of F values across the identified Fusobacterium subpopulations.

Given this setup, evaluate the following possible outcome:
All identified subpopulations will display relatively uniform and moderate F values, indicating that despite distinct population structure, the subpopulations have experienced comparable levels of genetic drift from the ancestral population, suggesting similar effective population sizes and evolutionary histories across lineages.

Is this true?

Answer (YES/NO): NO